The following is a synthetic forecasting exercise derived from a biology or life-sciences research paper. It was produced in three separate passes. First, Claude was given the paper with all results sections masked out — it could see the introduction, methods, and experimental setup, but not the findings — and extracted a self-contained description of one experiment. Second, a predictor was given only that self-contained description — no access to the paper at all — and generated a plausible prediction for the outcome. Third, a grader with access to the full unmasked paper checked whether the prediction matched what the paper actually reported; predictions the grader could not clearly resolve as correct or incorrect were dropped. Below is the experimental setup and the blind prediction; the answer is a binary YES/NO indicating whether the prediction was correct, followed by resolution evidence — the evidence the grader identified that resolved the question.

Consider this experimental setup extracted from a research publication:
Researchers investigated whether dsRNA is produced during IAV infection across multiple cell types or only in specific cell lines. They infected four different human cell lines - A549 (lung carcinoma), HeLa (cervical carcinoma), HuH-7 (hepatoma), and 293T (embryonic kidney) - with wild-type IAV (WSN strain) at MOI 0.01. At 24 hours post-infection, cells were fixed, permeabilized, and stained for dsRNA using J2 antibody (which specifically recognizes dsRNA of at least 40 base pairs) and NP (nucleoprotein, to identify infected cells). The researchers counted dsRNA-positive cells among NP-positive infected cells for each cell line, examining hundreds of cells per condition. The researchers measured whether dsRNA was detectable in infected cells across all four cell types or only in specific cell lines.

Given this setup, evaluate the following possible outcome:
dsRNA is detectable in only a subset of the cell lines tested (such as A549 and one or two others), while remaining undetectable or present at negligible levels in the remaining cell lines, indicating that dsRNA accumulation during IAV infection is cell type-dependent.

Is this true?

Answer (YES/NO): NO